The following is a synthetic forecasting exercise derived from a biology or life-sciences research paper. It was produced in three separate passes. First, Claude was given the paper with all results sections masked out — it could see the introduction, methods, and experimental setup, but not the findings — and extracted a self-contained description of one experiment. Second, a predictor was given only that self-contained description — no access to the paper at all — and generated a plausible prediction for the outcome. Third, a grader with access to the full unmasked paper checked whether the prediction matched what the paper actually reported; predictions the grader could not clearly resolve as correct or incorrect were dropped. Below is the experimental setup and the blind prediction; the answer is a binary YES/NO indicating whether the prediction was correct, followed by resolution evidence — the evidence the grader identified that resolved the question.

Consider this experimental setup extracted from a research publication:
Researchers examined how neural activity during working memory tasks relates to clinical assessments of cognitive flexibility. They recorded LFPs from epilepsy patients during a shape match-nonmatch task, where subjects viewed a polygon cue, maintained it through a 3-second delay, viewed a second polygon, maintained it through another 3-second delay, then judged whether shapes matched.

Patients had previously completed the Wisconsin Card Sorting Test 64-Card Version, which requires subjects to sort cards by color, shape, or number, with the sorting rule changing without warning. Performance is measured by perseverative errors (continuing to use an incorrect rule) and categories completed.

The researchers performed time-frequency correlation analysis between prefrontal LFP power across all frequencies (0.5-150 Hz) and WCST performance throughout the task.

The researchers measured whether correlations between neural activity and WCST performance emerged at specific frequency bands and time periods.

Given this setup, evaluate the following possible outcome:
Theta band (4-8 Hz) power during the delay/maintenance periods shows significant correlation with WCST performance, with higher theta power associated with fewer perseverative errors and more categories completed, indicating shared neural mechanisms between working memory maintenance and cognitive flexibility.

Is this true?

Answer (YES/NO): NO